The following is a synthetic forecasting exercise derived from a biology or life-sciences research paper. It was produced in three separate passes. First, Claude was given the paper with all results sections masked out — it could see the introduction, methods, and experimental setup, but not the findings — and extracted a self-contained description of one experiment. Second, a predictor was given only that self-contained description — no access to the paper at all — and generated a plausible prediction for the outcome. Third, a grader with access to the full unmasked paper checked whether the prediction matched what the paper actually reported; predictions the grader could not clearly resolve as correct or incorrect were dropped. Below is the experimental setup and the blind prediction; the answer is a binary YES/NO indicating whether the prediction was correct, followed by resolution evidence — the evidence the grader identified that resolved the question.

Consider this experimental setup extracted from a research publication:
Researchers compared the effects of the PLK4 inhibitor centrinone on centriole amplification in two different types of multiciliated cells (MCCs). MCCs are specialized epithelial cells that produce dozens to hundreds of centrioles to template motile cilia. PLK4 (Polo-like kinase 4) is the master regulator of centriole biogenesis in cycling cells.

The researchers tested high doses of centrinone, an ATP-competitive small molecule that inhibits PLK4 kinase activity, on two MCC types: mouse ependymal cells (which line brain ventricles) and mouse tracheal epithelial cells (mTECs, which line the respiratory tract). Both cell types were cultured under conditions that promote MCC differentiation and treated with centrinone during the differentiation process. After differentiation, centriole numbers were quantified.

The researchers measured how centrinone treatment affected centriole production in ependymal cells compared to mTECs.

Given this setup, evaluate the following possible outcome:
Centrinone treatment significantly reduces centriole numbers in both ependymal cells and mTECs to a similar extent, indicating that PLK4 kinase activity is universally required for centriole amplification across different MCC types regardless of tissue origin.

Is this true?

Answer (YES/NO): NO